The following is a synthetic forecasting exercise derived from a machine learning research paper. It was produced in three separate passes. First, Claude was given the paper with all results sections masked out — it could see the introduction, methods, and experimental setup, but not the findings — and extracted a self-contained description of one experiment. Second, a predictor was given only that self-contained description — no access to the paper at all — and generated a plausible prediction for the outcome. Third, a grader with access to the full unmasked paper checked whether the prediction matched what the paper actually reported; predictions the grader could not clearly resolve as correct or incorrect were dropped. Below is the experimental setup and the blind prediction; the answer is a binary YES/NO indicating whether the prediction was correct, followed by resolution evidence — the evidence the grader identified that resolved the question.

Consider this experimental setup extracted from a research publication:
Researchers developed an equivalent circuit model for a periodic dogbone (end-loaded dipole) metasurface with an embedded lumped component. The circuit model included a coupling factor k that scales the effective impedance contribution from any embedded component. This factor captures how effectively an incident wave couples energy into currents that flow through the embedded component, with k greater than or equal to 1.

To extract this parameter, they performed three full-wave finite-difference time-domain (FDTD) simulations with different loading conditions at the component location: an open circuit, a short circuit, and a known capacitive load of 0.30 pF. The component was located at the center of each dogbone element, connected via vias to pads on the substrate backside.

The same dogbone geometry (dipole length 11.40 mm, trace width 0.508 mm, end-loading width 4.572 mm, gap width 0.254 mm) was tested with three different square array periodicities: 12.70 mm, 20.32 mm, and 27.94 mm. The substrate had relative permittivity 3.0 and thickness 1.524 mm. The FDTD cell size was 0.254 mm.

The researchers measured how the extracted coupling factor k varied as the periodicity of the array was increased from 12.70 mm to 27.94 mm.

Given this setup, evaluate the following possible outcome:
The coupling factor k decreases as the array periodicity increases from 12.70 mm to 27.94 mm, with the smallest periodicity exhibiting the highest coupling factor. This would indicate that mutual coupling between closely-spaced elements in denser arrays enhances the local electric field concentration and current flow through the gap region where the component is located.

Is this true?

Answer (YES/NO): NO